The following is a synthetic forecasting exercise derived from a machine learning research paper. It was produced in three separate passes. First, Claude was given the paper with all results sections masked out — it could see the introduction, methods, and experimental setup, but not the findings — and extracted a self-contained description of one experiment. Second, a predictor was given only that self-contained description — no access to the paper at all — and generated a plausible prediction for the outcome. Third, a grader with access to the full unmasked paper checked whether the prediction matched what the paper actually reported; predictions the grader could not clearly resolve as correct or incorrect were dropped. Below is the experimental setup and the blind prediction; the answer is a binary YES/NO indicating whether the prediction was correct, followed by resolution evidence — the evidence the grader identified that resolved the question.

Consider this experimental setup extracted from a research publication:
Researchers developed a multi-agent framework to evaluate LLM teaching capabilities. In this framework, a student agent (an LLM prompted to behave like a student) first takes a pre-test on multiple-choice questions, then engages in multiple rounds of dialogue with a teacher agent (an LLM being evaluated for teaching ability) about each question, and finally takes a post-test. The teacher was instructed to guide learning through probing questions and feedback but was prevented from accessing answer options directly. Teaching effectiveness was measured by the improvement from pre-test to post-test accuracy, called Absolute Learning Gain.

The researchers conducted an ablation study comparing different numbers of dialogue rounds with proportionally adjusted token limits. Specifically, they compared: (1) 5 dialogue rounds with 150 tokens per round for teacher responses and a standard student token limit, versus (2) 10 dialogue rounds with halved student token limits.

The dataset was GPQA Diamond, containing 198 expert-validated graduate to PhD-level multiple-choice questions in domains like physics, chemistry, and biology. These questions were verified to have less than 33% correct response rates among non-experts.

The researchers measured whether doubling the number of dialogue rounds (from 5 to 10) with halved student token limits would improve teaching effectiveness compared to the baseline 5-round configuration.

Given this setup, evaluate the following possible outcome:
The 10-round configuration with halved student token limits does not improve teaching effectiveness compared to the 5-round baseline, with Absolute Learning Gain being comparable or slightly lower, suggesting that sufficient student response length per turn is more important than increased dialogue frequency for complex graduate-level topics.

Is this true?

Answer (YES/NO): YES